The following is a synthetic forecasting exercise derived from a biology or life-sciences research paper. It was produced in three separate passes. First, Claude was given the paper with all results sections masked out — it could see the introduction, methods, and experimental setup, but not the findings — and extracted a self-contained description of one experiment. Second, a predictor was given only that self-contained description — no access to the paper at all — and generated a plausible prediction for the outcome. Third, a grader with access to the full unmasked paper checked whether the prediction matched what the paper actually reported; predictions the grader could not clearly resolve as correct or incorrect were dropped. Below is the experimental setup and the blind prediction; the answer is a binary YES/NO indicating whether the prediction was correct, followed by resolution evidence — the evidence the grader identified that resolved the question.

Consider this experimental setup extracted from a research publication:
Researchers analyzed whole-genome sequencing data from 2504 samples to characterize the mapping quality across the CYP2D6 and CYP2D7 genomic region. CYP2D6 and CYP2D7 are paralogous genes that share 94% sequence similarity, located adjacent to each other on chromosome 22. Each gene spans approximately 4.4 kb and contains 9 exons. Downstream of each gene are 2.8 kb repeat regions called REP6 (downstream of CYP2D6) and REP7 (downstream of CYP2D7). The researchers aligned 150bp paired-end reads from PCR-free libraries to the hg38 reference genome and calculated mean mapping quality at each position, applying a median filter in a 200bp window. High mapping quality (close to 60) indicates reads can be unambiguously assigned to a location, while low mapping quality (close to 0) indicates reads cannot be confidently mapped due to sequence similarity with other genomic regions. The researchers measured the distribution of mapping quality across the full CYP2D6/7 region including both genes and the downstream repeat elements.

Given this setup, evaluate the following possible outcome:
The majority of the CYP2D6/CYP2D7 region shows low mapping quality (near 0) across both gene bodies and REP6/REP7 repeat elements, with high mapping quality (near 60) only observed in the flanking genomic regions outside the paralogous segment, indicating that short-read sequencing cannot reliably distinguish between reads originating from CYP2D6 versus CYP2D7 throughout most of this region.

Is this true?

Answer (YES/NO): NO